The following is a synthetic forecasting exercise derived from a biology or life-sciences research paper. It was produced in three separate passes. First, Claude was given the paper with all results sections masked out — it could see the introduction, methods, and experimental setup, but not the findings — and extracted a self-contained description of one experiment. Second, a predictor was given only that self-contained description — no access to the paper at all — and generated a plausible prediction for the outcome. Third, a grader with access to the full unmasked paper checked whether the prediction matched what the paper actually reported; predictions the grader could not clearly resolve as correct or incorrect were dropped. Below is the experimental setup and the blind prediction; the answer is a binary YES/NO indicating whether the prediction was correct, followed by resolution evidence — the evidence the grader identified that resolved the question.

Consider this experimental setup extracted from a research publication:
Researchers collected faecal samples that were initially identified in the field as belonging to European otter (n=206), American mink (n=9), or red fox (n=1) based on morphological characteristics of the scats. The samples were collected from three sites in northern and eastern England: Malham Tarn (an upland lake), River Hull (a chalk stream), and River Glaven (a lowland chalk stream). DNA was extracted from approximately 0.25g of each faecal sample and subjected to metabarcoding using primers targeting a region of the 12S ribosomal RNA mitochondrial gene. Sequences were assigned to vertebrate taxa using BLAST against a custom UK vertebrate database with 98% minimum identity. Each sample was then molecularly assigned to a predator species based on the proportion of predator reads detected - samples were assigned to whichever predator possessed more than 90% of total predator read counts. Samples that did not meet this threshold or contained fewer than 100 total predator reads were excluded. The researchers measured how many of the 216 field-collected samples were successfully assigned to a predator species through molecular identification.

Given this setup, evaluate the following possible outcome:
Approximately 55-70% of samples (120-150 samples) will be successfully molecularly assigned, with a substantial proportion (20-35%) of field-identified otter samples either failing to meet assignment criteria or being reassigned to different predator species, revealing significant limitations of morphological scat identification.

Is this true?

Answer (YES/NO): NO